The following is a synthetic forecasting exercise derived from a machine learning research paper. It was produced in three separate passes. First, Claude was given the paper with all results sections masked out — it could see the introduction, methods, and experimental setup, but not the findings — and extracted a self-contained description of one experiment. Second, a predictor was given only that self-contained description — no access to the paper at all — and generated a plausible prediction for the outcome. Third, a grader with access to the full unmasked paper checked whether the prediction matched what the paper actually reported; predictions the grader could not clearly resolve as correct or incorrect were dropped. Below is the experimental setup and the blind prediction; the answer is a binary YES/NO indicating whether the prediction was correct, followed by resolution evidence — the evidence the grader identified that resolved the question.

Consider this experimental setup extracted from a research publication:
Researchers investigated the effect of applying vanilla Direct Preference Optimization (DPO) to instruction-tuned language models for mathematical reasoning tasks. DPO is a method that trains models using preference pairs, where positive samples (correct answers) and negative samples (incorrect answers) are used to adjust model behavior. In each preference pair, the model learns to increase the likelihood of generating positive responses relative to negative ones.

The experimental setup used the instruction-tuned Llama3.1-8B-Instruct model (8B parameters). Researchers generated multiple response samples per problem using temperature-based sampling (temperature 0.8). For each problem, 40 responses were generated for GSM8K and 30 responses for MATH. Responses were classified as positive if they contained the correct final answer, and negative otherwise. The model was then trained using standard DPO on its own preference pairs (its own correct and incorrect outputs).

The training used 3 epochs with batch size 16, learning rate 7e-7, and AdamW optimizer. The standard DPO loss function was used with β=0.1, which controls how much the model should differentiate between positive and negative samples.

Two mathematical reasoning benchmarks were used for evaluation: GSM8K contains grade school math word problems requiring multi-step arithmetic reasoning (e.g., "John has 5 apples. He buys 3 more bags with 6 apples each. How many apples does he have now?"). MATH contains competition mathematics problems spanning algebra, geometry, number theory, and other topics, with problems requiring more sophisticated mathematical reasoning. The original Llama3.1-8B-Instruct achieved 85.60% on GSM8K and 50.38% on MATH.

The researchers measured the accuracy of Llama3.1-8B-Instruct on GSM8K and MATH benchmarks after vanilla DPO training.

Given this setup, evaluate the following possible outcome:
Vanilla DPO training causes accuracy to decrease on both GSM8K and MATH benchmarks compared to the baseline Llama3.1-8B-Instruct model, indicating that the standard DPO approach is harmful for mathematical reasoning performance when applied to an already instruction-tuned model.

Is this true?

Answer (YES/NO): YES